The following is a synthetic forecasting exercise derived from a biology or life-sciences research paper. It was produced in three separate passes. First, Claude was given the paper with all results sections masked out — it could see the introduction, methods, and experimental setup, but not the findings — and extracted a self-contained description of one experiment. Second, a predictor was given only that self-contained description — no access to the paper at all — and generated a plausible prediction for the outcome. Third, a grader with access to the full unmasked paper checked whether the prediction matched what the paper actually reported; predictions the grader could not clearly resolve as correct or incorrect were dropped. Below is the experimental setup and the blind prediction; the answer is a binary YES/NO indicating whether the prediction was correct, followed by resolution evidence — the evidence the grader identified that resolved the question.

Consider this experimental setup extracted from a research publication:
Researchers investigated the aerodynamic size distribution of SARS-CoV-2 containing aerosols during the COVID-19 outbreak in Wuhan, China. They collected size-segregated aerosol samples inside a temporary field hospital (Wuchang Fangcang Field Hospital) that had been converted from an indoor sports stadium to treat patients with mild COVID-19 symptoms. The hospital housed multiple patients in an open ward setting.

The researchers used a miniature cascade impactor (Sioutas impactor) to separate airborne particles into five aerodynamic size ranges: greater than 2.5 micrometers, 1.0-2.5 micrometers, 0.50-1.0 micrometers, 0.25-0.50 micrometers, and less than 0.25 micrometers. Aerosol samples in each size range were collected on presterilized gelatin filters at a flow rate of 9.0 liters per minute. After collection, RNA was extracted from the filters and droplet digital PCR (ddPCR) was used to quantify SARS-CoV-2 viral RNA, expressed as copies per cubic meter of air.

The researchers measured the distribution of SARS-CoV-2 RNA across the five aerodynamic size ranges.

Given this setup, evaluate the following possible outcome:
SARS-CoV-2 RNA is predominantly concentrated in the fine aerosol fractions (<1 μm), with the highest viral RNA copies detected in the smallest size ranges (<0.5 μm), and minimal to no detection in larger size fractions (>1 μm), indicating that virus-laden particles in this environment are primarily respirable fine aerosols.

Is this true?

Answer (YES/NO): NO